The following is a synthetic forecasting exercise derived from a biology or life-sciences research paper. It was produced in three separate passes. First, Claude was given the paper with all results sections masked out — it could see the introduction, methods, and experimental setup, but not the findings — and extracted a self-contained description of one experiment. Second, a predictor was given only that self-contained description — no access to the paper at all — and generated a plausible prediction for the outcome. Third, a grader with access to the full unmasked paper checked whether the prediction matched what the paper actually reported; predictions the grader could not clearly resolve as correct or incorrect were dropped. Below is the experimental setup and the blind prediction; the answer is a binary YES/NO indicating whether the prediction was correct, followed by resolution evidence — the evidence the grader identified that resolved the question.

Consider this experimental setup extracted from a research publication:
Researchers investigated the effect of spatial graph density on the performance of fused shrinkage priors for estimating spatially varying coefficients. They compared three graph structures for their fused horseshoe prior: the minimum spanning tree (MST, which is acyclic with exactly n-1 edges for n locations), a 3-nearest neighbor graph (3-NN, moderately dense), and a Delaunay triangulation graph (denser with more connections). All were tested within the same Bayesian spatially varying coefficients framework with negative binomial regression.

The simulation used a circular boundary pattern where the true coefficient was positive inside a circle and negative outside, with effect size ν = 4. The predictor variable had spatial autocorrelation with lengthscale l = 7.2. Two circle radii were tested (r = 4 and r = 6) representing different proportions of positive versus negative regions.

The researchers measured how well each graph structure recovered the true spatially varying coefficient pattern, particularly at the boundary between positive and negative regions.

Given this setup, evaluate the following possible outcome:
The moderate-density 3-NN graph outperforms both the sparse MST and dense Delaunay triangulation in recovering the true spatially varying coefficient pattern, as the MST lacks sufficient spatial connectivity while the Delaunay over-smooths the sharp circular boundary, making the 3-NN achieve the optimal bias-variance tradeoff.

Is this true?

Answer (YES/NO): NO